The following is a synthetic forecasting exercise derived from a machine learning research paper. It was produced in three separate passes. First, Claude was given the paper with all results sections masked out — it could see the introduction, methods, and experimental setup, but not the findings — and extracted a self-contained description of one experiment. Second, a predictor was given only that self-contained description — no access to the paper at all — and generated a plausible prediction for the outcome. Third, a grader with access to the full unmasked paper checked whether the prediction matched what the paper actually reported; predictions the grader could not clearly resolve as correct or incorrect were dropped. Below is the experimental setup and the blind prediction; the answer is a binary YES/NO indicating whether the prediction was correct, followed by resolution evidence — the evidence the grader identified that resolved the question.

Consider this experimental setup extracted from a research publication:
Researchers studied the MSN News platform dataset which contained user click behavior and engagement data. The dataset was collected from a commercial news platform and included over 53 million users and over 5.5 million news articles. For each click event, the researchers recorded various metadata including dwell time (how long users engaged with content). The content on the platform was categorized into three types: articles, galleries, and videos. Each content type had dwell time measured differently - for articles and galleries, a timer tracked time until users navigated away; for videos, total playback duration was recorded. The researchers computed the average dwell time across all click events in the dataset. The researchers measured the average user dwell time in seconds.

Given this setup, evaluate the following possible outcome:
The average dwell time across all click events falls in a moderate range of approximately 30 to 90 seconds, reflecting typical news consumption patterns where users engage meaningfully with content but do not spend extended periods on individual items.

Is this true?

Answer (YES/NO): NO